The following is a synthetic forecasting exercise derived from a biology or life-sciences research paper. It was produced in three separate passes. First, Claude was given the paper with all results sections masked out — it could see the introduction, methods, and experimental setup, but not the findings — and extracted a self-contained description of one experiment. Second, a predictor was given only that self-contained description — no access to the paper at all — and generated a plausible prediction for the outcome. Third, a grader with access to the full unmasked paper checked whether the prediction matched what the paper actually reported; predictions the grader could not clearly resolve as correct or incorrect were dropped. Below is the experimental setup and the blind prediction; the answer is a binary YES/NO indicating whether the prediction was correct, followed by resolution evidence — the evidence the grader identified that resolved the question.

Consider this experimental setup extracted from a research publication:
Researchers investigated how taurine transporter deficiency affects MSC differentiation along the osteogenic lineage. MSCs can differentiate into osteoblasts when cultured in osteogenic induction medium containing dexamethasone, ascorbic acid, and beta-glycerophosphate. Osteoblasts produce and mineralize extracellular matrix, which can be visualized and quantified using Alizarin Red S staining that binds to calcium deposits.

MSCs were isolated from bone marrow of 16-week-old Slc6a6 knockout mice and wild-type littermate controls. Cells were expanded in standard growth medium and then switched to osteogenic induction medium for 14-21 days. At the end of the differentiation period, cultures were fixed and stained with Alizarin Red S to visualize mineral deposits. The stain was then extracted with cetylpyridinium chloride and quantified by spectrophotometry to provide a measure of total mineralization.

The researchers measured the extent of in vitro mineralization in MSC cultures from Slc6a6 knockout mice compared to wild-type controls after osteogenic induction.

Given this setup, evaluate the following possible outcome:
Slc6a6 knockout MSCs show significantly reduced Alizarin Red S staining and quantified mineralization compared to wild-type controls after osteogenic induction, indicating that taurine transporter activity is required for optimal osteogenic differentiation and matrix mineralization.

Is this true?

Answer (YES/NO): YES